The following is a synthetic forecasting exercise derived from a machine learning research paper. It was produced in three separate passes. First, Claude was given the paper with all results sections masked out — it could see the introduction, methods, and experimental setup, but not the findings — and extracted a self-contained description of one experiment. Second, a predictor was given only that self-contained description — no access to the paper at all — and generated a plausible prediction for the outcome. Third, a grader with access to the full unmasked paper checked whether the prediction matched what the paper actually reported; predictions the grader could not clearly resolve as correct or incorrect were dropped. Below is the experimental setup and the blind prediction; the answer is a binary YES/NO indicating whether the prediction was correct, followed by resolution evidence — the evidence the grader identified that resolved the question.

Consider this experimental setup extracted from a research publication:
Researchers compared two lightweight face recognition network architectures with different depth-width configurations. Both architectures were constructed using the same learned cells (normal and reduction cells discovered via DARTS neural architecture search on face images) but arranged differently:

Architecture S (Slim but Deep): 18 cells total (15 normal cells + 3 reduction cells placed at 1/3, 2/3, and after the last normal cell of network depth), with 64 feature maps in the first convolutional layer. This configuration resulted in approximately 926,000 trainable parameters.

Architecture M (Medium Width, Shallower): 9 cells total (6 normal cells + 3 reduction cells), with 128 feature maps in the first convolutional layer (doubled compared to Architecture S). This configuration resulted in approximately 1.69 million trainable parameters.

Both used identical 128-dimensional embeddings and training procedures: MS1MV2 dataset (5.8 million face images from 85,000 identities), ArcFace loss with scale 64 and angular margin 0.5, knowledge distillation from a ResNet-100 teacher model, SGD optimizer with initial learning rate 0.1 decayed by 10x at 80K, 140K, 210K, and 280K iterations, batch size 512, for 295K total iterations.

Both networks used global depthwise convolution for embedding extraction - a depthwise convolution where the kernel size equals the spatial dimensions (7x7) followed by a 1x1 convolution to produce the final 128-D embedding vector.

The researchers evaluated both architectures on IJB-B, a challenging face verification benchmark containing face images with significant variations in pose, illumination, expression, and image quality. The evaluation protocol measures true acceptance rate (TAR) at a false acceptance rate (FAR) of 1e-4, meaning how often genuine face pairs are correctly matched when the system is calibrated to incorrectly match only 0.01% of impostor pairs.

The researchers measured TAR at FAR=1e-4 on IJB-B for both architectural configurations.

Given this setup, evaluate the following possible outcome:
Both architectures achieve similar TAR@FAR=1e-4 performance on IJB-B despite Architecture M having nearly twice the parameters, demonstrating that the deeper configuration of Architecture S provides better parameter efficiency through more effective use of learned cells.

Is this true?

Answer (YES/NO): NO